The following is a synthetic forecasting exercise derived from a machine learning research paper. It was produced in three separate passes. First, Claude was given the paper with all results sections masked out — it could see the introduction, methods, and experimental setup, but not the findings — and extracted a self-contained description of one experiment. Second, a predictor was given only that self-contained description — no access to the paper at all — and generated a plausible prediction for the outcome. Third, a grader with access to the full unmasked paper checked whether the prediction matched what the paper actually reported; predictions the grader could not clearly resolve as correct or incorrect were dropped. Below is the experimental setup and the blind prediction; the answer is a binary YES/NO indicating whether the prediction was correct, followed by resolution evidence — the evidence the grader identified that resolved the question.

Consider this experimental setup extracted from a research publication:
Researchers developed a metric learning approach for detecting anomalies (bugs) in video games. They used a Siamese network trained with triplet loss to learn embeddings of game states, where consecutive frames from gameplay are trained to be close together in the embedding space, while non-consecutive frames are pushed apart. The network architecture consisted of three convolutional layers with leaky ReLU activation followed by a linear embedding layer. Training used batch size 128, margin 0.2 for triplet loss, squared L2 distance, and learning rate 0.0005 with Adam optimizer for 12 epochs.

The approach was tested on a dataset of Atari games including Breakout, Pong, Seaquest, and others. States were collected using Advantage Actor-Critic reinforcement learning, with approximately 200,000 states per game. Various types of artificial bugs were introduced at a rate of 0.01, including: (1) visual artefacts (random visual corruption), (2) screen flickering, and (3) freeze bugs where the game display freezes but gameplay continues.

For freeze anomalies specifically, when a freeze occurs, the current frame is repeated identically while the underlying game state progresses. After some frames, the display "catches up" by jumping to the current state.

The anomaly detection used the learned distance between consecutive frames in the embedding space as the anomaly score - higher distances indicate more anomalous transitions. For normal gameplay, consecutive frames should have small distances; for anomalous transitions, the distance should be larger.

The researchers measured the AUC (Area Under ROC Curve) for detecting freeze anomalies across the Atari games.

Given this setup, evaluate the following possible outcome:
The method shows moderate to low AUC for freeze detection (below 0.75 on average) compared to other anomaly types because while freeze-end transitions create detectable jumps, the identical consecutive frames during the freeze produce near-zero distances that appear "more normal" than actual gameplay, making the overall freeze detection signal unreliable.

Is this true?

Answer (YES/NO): NO